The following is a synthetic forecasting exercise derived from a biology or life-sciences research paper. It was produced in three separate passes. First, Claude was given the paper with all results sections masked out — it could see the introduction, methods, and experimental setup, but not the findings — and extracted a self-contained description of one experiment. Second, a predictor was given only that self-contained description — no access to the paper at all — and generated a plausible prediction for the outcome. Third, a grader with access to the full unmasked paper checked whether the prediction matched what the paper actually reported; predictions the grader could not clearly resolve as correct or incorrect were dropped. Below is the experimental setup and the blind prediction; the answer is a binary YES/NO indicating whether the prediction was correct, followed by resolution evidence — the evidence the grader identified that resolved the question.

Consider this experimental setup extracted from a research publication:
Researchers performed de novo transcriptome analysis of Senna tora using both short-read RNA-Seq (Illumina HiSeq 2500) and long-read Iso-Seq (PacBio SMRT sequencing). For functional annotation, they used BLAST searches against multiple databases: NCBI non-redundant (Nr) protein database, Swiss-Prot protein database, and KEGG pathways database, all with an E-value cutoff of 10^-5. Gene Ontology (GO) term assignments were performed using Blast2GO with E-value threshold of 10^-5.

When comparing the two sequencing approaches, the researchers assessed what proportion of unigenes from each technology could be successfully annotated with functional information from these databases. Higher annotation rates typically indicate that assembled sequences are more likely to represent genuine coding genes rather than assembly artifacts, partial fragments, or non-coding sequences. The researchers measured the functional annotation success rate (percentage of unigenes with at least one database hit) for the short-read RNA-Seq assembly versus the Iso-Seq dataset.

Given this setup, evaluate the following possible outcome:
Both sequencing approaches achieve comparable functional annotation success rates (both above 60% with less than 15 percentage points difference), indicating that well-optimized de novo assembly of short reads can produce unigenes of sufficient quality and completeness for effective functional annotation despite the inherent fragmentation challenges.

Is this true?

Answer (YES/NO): NO